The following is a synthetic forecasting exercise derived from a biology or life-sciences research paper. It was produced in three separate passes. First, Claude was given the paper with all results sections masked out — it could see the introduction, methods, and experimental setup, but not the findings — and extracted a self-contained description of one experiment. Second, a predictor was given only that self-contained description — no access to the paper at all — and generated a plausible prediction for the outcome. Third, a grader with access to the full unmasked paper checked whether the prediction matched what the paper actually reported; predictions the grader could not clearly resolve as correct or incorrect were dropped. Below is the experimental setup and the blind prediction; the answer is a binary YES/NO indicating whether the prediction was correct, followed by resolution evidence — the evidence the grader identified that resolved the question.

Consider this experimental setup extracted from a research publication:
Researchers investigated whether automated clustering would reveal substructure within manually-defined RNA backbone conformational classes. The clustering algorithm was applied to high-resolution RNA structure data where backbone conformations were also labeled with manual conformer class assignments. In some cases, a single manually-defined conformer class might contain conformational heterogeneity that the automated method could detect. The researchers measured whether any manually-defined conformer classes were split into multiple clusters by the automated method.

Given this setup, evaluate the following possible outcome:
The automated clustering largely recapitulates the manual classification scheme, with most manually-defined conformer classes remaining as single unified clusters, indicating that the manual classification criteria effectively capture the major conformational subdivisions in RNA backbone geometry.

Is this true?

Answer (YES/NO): NO